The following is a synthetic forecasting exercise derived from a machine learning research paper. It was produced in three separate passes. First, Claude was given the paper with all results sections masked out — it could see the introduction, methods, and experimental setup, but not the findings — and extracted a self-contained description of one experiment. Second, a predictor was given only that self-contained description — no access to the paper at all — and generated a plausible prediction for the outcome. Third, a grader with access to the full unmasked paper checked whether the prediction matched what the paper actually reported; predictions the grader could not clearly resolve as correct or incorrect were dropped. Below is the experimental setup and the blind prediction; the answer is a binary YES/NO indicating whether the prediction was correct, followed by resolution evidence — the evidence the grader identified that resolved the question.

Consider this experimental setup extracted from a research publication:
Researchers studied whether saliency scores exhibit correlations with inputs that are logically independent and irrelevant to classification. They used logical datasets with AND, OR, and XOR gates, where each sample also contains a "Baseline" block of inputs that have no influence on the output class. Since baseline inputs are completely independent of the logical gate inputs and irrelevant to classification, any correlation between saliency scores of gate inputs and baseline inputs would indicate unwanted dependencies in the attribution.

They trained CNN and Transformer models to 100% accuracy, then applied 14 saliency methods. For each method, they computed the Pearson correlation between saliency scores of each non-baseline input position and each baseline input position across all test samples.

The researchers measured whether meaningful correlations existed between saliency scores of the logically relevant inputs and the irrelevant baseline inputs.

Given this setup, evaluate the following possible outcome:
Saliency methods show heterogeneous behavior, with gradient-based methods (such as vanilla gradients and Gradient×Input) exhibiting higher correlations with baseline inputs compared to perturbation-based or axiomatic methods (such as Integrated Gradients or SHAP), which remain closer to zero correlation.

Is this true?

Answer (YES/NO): NO